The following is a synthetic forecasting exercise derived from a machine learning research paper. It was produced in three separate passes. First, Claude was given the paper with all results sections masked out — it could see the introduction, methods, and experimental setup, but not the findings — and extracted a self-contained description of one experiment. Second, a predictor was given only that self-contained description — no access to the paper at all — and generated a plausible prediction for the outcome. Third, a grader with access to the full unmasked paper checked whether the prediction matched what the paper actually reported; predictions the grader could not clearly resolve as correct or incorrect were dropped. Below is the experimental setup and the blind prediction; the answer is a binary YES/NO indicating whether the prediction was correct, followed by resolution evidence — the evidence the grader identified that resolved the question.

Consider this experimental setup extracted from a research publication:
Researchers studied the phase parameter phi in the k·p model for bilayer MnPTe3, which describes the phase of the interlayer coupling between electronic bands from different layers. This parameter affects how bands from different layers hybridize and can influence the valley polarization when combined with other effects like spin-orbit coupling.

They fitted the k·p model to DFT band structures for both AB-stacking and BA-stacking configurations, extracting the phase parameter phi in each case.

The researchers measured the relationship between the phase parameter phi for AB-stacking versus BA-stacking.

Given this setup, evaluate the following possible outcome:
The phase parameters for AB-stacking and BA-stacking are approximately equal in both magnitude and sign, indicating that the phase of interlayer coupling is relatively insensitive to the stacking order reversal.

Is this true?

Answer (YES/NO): NO